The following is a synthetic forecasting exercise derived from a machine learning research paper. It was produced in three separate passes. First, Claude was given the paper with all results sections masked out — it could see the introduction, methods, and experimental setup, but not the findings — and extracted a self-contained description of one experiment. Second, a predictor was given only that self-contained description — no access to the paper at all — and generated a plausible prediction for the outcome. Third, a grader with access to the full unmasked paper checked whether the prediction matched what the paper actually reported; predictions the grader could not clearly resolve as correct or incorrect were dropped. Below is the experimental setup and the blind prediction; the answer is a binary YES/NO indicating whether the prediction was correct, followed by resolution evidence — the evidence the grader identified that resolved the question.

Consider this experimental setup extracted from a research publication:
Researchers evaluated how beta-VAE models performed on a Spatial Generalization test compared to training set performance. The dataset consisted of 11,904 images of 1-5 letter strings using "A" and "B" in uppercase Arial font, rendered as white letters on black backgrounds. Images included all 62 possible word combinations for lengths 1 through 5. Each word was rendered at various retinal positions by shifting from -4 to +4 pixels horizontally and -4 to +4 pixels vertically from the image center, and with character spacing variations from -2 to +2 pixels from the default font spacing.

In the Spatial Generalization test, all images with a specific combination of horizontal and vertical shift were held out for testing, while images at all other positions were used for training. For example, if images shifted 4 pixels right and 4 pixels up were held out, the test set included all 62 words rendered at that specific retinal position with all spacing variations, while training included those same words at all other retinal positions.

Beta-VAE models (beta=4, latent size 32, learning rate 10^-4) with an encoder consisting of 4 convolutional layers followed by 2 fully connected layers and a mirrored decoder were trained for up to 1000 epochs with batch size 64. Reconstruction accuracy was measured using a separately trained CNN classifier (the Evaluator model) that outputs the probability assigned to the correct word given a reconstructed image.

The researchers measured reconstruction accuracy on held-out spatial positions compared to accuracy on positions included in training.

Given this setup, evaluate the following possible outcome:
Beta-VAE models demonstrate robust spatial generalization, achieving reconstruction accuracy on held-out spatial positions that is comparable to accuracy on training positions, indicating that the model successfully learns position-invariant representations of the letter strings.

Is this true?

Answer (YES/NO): YES